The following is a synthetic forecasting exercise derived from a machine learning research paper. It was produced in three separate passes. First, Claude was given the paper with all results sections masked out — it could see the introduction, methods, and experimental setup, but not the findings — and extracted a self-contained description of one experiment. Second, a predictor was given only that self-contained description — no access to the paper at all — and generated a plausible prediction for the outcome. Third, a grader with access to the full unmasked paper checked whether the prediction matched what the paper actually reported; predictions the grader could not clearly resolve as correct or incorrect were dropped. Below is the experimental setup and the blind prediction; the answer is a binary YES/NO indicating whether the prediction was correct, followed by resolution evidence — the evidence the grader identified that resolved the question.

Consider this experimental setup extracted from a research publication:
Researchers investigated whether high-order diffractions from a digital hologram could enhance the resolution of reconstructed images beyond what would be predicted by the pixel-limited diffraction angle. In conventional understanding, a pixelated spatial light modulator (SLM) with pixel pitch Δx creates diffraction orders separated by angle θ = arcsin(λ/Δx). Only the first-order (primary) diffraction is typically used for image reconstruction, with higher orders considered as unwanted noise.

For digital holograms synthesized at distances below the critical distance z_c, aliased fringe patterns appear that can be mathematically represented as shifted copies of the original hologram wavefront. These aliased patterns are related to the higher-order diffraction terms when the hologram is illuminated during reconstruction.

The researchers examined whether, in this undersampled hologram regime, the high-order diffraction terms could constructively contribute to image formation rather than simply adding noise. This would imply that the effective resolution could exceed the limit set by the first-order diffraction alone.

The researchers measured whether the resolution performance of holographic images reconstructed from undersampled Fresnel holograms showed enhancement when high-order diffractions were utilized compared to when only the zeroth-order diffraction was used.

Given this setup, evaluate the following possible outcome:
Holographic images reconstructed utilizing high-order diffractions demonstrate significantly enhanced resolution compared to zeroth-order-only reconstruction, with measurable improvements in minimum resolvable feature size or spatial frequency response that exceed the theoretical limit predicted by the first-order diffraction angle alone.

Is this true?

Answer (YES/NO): YES